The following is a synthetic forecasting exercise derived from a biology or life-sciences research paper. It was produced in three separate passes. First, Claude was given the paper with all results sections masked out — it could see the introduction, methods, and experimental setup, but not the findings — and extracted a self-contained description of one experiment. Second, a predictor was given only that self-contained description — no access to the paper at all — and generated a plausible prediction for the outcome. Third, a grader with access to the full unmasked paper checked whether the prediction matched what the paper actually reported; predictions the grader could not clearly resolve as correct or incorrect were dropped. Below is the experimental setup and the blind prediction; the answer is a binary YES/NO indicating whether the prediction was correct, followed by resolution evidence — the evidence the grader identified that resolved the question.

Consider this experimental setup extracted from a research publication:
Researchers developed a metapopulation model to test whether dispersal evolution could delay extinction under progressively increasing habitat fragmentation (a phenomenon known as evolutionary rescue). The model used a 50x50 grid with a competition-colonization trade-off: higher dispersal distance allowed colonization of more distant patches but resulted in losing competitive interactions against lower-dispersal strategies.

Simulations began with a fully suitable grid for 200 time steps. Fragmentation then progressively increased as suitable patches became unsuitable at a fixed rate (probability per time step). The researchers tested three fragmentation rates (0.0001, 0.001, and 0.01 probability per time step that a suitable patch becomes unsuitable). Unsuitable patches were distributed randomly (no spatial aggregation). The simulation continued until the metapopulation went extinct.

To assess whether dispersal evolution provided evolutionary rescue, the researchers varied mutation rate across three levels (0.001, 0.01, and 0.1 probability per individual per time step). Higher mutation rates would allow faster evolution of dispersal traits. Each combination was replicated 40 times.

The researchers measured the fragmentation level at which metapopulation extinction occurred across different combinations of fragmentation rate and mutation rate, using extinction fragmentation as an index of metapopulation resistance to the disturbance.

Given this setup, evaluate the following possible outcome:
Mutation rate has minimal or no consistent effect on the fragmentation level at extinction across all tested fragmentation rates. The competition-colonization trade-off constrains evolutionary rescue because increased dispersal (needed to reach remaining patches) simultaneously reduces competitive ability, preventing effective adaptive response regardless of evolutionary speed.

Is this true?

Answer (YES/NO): NO